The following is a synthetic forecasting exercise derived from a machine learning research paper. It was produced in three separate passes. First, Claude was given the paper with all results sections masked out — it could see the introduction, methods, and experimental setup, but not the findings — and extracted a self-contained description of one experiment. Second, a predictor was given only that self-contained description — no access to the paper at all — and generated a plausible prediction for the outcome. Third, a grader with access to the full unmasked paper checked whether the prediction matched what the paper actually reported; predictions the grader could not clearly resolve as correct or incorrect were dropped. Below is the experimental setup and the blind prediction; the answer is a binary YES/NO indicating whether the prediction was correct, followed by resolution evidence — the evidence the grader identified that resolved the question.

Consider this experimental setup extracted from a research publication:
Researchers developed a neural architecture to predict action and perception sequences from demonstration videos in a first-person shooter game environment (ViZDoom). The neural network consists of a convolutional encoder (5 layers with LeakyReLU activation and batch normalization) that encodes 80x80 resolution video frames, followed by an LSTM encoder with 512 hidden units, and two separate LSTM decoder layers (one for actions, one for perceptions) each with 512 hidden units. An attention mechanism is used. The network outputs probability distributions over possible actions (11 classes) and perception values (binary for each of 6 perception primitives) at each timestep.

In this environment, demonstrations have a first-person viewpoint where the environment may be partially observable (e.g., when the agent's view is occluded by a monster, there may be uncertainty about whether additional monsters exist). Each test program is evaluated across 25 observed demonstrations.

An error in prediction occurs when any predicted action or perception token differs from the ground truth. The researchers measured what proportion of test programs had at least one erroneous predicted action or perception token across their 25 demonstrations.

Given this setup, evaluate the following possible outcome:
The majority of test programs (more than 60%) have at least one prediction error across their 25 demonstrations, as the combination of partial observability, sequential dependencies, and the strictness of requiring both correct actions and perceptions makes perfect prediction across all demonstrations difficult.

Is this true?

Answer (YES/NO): YES